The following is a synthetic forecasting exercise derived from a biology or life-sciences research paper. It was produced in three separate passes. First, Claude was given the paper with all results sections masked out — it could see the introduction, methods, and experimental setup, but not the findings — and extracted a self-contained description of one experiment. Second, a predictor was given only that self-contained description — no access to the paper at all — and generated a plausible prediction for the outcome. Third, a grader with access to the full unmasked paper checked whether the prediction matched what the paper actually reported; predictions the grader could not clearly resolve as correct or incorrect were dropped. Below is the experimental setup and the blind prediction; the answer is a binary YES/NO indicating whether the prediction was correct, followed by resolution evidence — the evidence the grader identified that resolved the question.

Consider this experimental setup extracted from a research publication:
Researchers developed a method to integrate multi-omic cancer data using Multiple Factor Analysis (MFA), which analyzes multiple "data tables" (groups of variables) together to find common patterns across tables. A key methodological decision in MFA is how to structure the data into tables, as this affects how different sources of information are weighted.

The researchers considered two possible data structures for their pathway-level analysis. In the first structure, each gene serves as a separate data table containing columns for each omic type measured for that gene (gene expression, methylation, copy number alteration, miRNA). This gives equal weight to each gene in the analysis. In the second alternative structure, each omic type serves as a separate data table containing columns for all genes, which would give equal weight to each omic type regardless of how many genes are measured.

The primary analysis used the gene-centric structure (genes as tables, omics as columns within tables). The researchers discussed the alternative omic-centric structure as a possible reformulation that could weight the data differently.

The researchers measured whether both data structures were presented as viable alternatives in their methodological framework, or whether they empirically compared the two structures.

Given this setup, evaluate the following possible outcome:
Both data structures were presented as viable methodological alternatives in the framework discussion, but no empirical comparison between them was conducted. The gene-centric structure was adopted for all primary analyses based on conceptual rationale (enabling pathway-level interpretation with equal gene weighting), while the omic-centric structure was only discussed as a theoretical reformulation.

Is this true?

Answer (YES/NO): YES